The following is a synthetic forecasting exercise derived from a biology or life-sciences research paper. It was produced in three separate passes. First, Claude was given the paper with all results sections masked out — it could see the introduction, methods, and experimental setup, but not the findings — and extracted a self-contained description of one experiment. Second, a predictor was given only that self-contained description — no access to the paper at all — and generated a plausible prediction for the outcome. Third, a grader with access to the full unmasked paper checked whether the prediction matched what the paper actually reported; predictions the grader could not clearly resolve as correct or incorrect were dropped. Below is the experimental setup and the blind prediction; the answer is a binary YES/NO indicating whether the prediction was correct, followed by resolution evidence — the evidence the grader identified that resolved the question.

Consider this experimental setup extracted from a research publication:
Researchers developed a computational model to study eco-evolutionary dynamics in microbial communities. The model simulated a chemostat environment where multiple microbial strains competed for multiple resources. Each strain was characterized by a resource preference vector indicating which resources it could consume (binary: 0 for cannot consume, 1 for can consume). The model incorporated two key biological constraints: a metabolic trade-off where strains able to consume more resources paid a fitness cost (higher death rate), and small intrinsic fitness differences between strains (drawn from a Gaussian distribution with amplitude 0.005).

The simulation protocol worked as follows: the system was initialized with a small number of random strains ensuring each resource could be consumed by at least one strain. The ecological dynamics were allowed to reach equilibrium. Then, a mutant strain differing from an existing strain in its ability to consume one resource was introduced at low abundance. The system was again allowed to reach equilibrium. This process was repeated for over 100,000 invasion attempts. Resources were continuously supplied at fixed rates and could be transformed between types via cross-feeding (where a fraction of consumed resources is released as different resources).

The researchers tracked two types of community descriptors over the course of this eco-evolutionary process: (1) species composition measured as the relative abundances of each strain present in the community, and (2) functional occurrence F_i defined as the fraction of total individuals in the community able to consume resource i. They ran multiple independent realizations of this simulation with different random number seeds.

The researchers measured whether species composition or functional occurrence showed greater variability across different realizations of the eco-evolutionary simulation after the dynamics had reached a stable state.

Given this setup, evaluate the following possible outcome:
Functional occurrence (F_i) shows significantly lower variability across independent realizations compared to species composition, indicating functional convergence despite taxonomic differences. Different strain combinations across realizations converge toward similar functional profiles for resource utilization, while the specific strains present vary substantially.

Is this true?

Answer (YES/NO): YES